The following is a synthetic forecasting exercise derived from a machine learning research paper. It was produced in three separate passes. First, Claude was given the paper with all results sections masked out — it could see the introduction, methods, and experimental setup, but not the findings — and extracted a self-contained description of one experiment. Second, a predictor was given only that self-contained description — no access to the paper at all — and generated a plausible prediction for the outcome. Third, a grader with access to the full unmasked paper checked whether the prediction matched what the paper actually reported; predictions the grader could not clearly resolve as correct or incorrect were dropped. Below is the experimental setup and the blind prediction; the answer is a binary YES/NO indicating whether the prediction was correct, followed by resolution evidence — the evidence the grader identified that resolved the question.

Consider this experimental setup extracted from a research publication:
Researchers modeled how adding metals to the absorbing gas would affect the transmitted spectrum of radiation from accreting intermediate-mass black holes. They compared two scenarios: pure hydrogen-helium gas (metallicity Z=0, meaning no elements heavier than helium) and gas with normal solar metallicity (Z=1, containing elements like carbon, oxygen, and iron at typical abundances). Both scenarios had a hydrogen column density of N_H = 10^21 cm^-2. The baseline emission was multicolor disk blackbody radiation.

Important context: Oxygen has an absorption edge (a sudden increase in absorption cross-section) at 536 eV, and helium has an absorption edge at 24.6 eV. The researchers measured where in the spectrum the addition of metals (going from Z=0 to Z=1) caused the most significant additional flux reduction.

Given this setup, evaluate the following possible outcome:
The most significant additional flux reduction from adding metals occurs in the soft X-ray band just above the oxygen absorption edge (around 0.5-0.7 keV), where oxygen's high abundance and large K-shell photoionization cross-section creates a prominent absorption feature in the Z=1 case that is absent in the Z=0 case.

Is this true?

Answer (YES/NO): YES